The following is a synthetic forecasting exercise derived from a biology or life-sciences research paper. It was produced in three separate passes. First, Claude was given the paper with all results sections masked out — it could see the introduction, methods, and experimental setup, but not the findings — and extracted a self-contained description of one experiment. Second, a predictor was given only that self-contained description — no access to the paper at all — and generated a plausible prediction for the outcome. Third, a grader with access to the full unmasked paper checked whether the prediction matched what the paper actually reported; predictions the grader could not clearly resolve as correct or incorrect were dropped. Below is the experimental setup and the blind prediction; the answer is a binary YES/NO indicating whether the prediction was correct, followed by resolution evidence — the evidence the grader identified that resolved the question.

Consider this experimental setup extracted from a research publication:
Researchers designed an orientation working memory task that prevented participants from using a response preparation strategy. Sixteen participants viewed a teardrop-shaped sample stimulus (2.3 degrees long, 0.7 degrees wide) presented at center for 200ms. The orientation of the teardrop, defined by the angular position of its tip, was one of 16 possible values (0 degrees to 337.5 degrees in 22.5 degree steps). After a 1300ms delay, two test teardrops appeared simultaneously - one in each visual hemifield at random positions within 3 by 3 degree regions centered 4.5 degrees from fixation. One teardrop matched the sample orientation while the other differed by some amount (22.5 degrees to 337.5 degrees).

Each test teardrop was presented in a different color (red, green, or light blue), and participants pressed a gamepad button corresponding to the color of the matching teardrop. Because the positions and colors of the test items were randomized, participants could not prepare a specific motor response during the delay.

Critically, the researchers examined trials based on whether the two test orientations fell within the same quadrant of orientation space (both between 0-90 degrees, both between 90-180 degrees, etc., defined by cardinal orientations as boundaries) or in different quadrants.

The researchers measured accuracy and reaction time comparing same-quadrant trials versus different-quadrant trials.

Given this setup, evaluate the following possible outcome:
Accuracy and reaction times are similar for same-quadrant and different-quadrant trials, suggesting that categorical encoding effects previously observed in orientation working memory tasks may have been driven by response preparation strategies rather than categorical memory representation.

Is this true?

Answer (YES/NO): NO